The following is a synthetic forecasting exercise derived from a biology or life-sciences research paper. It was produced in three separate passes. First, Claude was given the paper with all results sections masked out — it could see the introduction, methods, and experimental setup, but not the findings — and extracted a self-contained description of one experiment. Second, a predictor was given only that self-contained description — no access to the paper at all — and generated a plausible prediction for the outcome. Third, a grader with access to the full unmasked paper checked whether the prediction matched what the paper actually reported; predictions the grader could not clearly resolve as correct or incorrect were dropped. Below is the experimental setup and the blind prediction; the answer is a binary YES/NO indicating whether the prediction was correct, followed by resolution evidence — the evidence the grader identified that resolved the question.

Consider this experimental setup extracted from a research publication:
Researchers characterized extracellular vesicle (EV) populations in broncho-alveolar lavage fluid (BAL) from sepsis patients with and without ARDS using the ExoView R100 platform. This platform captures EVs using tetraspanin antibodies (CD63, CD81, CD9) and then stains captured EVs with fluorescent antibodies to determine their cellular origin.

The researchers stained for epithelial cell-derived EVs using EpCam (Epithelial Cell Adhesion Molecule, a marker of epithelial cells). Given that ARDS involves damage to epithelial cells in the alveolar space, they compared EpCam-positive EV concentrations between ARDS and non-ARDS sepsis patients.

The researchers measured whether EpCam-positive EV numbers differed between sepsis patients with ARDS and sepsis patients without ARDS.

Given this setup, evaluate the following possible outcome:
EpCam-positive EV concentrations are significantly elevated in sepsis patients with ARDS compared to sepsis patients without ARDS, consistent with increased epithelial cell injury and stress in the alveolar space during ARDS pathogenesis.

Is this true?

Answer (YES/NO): NO